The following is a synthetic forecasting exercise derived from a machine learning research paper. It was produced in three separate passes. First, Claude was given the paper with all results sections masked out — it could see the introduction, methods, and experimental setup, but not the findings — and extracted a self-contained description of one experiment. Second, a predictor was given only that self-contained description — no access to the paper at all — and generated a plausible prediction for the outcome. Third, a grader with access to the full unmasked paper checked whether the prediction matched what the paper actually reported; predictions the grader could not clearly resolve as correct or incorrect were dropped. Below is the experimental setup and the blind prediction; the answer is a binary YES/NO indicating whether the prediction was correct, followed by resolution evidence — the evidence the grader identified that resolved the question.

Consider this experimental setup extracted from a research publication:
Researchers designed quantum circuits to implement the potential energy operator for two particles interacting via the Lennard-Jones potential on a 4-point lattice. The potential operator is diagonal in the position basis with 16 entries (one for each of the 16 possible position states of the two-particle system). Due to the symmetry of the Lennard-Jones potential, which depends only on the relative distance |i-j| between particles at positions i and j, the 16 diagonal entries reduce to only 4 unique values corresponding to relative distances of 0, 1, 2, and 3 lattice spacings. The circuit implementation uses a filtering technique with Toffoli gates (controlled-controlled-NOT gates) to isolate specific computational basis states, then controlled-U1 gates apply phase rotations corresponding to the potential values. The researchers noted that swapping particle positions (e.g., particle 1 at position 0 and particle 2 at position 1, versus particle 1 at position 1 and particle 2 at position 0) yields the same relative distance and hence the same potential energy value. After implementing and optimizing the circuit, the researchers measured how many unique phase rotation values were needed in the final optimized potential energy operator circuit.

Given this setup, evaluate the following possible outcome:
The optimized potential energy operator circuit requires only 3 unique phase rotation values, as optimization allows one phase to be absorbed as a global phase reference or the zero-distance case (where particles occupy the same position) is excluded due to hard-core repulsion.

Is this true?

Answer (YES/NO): YES